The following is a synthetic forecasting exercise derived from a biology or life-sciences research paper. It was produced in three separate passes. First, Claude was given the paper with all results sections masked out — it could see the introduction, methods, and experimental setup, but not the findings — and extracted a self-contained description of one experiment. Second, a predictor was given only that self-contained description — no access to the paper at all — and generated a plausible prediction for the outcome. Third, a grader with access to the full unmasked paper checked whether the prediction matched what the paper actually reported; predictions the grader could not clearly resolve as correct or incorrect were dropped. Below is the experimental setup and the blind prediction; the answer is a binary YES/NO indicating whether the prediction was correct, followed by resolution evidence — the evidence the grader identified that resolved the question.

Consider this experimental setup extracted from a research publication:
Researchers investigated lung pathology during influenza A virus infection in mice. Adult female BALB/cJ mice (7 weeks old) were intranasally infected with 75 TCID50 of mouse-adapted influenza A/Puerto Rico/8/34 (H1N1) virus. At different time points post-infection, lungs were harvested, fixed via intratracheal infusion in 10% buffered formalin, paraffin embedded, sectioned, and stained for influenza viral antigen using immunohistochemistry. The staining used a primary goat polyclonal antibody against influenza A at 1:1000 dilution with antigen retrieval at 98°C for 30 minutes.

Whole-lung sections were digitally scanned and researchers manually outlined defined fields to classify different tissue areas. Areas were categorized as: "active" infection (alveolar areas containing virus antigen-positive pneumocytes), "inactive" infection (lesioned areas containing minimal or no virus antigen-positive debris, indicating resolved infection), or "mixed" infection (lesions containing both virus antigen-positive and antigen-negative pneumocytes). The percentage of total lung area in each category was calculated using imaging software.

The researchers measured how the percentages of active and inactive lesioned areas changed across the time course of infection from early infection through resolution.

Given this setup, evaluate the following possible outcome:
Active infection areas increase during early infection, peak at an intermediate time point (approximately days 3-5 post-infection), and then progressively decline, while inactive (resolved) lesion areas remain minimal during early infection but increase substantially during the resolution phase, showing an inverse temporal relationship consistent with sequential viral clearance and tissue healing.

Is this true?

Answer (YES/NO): NO